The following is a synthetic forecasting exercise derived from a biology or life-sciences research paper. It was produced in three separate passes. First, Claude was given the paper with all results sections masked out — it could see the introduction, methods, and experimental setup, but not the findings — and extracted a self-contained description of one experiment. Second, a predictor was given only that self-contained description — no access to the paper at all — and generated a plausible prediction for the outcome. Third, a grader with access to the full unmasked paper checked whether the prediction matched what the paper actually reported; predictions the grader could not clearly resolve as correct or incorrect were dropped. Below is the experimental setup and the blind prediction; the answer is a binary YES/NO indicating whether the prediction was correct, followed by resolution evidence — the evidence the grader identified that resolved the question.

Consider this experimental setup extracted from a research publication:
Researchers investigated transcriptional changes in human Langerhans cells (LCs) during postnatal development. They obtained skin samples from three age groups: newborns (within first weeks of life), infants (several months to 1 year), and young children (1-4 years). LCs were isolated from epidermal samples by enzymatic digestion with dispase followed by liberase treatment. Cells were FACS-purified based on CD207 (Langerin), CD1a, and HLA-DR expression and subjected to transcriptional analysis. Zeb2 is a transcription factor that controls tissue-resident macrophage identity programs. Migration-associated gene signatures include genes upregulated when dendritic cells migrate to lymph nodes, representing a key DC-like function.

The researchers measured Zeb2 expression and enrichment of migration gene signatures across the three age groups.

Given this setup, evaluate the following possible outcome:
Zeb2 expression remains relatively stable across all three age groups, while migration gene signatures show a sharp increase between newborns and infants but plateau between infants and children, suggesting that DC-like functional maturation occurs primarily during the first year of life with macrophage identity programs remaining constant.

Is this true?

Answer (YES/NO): NO